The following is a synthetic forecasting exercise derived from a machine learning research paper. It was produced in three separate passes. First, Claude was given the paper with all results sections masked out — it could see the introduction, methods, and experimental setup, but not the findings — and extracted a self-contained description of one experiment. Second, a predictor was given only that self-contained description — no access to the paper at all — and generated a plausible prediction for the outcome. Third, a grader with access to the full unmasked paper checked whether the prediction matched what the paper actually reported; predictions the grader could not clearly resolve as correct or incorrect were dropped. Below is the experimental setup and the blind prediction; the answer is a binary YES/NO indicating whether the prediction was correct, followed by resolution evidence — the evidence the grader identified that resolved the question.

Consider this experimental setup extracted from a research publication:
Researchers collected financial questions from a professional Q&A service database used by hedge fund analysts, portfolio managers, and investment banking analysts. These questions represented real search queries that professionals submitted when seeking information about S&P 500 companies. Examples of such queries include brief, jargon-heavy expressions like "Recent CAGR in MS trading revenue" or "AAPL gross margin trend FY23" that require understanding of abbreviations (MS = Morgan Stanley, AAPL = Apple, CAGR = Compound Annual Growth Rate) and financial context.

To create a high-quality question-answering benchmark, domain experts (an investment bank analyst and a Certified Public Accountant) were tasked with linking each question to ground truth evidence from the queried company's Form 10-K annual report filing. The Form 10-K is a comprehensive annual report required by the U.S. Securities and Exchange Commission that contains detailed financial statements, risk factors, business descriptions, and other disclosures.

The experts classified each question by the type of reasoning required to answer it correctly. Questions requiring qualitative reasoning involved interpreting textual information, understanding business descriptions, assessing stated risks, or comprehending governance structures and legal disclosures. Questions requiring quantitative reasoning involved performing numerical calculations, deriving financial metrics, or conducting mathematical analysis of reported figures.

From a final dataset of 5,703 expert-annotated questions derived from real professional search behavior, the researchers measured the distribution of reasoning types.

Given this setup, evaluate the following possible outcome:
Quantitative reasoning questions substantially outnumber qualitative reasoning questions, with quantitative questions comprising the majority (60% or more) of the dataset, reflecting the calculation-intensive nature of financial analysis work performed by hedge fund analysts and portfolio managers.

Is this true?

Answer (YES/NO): NO